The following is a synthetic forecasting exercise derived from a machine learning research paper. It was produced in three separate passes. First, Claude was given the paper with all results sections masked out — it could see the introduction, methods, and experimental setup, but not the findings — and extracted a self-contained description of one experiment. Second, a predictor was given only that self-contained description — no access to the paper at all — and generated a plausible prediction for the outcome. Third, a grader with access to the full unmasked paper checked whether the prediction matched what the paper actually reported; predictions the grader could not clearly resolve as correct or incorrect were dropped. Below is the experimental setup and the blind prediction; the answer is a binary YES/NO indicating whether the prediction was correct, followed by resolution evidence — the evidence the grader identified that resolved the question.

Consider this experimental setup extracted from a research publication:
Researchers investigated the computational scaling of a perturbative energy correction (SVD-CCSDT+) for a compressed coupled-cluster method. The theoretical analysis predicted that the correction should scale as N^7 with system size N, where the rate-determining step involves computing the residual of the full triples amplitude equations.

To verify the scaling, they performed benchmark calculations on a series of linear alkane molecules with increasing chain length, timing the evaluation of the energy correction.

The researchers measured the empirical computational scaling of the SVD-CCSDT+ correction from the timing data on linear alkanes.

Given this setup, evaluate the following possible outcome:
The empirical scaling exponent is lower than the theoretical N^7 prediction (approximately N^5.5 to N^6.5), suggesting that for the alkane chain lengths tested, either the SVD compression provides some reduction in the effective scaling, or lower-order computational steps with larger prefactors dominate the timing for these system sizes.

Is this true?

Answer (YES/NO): YES